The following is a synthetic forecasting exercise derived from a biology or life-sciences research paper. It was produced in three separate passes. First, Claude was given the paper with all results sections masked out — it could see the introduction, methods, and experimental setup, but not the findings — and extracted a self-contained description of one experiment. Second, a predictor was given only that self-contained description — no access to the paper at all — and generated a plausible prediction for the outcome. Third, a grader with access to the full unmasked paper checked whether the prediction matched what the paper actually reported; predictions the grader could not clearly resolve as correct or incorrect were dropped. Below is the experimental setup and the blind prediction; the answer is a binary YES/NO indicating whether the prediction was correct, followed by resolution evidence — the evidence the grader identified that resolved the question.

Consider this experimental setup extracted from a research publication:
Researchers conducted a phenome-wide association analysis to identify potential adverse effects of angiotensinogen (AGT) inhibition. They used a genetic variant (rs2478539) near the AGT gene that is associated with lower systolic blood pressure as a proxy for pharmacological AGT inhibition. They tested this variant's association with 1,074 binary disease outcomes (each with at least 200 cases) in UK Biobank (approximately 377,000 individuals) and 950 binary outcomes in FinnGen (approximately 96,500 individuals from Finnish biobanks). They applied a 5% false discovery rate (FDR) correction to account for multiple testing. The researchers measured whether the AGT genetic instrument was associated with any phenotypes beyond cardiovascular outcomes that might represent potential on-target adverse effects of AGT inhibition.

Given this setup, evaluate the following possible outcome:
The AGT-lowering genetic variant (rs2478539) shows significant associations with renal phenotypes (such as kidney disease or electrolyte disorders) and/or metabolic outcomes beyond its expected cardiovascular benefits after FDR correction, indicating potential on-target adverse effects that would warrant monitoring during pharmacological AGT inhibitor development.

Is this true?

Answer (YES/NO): NO